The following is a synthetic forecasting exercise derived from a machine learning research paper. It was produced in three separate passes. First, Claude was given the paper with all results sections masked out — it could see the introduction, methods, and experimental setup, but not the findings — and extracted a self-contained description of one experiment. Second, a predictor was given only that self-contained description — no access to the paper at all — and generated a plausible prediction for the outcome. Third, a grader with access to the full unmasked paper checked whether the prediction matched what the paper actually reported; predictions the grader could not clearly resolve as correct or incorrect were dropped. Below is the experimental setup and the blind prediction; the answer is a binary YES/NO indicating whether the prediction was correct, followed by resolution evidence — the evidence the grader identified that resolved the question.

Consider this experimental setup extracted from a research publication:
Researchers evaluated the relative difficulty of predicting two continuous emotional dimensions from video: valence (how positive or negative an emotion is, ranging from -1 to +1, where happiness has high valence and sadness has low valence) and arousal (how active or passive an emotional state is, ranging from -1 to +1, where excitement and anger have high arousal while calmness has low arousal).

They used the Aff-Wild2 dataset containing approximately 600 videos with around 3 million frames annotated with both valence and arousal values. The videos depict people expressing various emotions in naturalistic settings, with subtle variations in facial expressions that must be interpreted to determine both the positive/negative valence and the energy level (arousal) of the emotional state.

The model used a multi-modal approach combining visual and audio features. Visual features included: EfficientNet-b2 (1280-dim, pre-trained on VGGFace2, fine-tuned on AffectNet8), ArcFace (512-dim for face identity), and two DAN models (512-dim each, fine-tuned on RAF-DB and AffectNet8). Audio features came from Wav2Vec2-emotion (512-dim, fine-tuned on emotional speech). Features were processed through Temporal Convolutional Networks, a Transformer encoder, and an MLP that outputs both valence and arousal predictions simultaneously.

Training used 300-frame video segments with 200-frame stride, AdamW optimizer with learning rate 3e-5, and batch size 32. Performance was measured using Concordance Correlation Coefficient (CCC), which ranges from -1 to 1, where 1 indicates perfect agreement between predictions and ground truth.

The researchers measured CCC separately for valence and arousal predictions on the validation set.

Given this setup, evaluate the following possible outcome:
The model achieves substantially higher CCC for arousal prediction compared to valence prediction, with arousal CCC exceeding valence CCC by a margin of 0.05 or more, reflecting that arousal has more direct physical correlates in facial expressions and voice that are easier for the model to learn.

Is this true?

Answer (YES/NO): YES